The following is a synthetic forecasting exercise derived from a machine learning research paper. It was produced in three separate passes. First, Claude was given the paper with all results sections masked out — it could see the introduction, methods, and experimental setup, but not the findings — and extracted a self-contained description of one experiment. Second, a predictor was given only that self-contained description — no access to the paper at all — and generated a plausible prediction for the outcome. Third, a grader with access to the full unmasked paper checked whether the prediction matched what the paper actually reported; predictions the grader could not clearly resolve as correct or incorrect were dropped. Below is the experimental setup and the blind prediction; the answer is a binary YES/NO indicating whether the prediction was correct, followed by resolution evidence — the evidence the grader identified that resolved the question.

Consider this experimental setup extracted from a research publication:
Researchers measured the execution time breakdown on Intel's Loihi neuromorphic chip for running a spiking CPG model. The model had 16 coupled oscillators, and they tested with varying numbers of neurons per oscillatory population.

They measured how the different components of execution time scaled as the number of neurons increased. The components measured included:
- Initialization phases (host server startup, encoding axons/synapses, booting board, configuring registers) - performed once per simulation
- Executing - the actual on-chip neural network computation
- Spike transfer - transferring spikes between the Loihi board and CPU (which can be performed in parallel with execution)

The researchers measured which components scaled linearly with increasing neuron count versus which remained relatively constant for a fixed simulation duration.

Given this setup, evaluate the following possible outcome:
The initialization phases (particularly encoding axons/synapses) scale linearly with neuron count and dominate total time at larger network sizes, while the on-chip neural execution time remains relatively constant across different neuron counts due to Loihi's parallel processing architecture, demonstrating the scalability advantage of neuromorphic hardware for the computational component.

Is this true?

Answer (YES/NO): NO